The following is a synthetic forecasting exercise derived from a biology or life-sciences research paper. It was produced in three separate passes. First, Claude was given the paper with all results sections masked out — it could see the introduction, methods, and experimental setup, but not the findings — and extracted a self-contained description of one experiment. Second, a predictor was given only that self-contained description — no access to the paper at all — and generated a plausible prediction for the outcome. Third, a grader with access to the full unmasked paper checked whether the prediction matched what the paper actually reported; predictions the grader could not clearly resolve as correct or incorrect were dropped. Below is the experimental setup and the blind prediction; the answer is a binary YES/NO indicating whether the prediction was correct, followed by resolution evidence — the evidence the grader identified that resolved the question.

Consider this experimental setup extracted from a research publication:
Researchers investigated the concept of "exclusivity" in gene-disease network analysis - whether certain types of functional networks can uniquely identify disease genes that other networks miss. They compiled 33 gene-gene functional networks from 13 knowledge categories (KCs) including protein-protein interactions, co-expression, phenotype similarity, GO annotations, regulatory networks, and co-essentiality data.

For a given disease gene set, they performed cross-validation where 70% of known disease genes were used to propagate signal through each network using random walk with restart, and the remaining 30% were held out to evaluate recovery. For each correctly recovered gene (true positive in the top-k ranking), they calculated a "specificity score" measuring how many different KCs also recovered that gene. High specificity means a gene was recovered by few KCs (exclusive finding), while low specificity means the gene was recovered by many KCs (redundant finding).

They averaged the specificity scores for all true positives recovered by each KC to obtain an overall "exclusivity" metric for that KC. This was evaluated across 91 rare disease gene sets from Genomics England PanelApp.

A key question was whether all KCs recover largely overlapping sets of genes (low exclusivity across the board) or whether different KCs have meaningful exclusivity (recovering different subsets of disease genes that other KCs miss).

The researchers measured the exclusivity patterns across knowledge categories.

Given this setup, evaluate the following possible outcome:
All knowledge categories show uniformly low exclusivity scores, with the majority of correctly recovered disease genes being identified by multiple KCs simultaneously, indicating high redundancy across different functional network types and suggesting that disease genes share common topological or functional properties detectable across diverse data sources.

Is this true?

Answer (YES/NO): NO